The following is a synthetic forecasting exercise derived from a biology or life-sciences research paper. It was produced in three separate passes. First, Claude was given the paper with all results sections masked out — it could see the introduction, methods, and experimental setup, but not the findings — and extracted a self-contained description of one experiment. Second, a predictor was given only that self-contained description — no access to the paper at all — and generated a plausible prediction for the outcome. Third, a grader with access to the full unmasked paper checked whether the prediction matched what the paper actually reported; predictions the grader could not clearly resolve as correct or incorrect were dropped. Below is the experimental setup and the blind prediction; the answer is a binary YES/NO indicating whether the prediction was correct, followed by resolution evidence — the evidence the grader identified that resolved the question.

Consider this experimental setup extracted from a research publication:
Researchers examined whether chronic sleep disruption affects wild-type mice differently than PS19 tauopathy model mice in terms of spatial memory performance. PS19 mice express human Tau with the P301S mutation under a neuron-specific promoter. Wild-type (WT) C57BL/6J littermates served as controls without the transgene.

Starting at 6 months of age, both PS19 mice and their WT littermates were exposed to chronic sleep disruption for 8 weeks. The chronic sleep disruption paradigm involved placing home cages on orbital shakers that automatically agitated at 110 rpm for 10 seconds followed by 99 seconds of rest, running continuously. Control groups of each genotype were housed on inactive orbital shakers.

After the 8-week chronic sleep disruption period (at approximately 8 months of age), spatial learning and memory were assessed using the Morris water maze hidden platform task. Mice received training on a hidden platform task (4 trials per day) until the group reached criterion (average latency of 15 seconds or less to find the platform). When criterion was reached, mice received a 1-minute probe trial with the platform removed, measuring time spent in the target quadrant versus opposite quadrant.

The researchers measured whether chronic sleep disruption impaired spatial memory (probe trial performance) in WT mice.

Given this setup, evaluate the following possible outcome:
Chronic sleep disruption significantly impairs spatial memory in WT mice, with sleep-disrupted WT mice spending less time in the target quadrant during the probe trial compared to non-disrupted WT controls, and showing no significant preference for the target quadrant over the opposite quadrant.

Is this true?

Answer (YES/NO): NO